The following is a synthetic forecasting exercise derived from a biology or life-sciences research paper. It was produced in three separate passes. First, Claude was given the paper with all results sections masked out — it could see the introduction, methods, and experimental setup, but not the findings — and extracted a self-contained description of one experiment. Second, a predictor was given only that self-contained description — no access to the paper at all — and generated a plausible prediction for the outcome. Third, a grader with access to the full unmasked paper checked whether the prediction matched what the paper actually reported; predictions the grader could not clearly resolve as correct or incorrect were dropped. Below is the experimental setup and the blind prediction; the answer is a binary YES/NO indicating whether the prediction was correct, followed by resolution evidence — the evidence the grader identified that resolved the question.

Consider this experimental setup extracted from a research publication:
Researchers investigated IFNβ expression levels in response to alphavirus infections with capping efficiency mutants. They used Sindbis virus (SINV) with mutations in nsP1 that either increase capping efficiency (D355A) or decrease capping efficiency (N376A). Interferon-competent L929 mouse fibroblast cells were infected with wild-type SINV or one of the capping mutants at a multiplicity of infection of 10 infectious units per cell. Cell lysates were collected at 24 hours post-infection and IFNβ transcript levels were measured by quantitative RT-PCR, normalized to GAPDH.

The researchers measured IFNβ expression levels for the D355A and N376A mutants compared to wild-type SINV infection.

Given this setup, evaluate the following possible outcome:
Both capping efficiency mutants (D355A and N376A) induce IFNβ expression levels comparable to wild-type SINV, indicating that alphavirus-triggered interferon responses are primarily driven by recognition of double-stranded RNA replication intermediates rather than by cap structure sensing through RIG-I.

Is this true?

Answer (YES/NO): NO